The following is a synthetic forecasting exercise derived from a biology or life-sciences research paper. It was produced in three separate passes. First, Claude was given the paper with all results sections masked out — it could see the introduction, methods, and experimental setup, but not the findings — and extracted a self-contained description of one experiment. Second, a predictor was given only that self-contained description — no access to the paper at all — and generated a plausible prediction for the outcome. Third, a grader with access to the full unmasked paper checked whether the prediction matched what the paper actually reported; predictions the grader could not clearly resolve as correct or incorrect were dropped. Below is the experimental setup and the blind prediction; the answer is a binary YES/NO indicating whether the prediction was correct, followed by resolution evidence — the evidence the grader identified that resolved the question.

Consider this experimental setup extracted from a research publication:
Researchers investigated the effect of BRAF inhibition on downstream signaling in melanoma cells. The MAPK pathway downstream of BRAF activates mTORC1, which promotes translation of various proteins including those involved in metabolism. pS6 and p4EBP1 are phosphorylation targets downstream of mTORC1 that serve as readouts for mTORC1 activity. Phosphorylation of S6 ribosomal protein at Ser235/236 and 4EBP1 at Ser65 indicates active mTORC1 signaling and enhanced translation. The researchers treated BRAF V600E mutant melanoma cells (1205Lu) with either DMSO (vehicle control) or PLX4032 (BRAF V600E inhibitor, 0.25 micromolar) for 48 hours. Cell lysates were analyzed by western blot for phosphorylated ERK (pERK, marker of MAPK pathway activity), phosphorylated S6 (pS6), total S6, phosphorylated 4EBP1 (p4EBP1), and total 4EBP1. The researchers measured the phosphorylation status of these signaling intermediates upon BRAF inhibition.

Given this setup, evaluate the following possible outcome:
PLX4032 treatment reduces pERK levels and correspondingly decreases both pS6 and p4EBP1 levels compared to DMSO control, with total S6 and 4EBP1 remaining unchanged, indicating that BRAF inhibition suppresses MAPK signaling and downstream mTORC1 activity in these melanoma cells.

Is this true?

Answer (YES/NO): YES